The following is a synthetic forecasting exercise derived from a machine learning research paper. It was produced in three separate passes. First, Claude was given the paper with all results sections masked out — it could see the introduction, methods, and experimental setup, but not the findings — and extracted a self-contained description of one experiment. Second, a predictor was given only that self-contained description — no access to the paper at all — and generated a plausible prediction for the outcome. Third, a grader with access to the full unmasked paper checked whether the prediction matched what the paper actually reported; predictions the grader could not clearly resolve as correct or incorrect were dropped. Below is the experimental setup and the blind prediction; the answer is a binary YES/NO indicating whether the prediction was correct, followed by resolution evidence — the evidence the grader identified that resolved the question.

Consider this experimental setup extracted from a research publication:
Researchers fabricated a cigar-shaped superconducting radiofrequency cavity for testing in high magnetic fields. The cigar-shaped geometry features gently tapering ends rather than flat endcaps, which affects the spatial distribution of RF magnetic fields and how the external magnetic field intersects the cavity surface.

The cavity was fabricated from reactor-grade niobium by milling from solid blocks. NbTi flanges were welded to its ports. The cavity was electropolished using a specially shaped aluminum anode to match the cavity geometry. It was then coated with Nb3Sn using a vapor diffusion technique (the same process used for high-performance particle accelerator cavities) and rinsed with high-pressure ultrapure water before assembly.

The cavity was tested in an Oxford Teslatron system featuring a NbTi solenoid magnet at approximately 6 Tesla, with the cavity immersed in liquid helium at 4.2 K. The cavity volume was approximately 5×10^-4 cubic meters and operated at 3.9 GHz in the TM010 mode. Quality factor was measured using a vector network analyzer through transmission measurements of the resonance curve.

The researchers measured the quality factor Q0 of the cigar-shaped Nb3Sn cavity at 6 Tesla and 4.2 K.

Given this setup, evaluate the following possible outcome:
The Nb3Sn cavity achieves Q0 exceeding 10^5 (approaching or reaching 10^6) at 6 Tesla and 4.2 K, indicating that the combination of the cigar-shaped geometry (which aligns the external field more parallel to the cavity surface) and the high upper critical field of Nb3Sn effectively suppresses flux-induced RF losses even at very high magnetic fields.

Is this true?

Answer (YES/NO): YES